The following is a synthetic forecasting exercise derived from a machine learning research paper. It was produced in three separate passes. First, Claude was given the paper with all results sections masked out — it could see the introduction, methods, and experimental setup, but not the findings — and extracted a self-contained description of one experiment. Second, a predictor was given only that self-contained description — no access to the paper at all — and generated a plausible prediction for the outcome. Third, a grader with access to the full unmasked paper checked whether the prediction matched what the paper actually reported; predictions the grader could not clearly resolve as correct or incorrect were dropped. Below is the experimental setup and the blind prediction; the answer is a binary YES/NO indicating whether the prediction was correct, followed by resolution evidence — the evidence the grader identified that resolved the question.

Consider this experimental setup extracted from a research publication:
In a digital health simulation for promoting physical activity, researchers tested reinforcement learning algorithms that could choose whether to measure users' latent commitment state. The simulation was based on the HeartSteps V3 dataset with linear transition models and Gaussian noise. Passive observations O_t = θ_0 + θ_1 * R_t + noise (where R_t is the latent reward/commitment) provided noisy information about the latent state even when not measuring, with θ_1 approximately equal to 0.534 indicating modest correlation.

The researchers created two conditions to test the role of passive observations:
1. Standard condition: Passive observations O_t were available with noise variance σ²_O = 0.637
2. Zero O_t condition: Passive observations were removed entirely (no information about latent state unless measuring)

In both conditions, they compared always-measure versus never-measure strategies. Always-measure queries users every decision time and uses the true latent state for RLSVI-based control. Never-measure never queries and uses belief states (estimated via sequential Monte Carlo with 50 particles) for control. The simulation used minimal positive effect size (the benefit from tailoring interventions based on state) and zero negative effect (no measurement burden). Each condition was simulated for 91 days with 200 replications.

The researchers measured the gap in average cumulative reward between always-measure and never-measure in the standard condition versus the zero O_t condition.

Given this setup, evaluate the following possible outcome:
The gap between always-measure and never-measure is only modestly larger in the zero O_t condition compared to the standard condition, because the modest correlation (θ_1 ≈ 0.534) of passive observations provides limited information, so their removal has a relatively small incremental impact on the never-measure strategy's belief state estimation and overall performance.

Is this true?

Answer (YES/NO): NO